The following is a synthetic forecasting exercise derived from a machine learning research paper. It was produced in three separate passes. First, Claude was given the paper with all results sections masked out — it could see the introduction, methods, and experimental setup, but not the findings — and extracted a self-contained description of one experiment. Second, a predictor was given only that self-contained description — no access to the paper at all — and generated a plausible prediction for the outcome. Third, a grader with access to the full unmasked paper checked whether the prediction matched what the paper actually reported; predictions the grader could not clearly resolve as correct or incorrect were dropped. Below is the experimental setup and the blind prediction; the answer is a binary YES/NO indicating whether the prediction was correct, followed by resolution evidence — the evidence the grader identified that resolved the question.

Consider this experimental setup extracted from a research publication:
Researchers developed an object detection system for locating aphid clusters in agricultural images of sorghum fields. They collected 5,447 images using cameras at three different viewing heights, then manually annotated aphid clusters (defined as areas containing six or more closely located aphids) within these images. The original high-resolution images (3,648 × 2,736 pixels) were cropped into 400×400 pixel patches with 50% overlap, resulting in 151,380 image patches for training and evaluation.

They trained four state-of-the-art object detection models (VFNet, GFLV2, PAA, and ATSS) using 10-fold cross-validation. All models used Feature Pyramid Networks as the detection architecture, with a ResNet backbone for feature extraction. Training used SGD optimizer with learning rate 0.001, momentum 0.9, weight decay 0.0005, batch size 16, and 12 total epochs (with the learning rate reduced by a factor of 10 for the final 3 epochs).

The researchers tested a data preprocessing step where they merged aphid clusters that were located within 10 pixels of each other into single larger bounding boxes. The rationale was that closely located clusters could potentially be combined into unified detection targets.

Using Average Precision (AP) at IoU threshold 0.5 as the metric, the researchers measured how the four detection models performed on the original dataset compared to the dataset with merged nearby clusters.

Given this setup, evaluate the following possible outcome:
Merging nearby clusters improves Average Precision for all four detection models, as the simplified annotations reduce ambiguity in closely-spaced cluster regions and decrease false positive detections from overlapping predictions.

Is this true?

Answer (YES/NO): YES